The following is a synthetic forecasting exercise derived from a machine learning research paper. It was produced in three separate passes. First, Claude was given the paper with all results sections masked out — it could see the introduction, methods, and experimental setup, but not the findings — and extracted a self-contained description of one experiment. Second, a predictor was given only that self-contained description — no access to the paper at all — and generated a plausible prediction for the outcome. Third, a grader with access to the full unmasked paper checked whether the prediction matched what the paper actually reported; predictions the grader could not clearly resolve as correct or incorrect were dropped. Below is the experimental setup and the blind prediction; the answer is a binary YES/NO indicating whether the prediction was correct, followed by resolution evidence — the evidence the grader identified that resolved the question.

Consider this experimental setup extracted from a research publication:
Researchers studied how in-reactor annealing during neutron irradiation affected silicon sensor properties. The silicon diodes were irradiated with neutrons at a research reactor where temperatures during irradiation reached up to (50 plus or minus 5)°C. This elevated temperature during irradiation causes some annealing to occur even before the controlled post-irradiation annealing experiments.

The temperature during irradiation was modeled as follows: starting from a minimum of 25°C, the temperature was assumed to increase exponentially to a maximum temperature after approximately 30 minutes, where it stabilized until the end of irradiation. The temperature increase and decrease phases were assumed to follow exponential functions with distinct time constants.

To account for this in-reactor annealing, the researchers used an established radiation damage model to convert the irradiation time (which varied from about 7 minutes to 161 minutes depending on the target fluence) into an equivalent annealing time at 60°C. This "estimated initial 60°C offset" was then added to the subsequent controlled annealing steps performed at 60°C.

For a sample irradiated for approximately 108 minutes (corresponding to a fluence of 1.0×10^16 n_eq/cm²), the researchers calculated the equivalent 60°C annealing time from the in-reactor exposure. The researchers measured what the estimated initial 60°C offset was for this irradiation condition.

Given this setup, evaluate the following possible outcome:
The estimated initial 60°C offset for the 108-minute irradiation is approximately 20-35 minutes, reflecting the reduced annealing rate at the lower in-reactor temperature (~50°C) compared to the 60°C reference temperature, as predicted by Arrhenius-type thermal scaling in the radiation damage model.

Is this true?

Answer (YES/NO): NO